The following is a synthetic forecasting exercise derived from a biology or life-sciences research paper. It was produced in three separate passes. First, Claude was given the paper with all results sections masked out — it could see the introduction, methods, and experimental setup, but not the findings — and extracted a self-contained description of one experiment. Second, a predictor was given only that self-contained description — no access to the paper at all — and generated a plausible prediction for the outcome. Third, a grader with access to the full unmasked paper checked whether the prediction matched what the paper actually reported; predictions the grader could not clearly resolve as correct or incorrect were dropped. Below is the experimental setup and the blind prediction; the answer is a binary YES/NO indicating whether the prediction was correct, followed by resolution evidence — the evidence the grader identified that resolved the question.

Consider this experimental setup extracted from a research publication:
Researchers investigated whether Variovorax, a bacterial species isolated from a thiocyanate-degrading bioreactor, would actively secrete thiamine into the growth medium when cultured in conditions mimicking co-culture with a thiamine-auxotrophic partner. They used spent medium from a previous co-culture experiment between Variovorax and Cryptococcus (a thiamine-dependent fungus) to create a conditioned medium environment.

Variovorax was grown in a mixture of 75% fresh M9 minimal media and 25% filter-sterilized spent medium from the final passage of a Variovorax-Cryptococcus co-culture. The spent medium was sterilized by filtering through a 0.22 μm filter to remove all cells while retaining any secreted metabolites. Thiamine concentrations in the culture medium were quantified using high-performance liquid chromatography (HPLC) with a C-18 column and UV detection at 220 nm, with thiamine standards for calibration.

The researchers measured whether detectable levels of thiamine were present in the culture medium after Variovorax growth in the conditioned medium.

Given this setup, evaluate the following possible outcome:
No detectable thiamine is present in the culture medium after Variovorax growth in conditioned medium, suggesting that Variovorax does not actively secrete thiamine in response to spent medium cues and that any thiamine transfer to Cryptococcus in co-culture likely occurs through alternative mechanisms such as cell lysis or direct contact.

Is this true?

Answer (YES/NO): NO